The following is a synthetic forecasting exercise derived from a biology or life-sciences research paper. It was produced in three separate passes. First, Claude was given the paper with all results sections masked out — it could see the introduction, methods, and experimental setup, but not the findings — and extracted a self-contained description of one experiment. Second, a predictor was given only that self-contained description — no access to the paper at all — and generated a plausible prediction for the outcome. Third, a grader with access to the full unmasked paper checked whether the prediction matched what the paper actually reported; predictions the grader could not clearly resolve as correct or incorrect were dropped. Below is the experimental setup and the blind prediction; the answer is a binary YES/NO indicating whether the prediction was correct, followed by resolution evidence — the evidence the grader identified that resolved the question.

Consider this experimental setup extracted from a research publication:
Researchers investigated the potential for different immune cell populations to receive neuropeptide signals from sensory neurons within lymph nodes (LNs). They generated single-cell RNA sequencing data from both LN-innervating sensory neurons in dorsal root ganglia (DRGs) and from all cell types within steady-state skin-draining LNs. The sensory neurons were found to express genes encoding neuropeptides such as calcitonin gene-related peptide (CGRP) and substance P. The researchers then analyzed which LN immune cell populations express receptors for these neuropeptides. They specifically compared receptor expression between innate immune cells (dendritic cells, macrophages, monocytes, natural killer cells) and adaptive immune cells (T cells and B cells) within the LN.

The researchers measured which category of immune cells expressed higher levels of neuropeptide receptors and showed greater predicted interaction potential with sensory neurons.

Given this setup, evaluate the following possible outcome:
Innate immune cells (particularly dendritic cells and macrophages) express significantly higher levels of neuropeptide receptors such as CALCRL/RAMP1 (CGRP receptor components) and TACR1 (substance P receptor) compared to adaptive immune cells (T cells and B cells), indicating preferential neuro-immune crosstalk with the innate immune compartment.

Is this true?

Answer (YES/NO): NO